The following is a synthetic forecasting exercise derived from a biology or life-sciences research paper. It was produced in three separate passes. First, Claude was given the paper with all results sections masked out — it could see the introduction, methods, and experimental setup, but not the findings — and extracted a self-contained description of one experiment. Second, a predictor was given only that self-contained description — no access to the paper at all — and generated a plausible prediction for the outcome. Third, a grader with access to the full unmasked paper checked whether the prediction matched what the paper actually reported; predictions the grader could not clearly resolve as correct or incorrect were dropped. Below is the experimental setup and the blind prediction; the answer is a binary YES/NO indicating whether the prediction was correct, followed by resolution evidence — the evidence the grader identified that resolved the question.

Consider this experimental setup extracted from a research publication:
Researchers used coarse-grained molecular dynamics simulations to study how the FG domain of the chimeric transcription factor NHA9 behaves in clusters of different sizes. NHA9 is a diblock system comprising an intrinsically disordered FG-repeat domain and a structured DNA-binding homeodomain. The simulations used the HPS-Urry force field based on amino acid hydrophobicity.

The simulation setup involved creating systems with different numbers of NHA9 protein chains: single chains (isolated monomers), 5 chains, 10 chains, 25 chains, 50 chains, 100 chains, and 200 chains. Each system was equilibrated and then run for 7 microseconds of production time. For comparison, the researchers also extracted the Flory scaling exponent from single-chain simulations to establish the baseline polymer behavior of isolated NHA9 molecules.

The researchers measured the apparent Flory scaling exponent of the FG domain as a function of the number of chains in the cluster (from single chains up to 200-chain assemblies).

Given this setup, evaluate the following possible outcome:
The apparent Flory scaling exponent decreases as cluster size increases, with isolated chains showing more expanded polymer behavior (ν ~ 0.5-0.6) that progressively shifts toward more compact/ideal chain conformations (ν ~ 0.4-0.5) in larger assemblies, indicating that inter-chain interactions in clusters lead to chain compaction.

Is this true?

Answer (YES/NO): NO